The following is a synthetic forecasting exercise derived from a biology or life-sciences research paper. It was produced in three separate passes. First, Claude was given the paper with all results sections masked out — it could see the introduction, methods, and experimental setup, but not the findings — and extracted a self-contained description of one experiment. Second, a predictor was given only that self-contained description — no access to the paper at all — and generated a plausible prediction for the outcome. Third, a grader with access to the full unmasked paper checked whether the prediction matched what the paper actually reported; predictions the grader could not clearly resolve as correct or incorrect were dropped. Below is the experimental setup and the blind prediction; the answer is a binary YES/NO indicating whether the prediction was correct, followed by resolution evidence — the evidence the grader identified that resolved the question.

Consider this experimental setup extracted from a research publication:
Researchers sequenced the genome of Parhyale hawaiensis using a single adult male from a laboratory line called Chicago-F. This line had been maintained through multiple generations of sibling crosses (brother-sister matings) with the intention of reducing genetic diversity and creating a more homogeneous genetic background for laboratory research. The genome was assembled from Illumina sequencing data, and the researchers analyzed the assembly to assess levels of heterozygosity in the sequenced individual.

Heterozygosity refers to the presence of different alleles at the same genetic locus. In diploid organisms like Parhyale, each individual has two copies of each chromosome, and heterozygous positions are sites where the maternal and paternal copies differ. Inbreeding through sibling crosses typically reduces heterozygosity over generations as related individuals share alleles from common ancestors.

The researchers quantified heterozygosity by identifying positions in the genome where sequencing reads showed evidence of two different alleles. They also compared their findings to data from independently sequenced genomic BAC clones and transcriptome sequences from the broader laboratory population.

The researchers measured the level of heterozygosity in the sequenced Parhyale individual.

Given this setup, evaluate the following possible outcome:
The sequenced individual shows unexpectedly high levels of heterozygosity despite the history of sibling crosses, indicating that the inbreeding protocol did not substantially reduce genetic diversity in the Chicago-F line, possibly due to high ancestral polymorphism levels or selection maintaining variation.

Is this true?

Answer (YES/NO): YES